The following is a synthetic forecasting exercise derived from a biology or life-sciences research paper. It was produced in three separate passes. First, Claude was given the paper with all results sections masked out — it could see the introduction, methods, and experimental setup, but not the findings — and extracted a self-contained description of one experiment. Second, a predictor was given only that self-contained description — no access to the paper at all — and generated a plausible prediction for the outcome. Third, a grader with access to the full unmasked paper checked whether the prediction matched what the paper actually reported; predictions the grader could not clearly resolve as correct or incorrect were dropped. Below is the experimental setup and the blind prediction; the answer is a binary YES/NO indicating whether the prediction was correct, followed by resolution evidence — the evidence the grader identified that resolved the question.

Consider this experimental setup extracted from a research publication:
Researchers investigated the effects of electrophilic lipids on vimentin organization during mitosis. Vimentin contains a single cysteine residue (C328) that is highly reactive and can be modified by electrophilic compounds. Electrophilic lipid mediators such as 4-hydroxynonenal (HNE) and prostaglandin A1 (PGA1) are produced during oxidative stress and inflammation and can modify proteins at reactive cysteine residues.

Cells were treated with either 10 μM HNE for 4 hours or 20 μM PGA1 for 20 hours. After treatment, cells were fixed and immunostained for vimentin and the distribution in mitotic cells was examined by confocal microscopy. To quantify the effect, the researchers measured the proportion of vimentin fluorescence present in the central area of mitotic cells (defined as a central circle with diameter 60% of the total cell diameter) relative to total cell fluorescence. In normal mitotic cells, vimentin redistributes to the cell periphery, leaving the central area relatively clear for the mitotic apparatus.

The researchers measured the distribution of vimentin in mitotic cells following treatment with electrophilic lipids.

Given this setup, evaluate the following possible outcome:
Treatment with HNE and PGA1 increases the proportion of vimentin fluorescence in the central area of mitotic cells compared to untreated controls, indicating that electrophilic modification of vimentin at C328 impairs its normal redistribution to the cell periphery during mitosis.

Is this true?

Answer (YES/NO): YES